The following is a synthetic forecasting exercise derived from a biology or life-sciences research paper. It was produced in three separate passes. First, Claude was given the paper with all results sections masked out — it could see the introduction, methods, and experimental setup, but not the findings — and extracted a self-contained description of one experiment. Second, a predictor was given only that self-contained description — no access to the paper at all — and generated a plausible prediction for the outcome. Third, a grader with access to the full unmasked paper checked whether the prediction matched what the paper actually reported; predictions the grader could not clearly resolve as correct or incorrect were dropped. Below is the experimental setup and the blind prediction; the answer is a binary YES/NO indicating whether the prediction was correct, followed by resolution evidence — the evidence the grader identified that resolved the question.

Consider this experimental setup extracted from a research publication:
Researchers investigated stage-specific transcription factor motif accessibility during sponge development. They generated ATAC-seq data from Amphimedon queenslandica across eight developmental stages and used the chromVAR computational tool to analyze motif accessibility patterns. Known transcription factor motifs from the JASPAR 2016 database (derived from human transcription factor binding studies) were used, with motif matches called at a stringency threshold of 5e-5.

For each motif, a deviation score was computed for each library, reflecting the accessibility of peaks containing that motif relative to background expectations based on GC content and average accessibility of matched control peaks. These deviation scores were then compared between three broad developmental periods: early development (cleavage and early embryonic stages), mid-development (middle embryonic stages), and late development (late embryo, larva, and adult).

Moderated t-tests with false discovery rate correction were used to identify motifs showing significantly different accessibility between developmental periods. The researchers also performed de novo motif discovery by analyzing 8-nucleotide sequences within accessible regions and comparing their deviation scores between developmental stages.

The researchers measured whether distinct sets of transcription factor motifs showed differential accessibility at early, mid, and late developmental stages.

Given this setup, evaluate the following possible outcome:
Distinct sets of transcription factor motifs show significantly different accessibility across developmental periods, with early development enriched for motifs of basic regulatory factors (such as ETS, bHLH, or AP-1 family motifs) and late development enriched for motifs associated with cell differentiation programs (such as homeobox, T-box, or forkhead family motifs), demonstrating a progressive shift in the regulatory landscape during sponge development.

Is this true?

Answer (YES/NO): NO